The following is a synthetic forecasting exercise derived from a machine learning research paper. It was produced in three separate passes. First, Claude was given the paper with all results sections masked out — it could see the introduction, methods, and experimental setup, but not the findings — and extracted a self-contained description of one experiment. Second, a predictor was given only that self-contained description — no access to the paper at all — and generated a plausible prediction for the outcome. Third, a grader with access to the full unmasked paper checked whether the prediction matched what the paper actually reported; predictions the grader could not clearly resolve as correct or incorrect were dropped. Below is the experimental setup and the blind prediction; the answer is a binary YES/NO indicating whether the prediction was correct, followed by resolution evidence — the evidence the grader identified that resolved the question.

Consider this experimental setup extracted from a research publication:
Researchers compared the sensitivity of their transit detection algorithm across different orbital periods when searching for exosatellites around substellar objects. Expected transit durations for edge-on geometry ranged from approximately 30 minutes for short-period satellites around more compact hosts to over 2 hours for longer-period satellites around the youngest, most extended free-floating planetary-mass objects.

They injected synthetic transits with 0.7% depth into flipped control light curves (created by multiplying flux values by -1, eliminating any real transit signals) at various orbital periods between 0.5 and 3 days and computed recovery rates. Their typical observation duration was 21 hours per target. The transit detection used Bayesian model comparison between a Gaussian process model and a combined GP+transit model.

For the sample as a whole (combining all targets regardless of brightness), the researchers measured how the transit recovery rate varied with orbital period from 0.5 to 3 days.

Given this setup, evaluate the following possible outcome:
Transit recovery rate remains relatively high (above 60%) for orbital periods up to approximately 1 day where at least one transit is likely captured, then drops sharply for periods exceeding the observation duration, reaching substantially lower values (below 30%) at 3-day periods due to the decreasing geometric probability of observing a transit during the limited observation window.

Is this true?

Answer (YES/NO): NO